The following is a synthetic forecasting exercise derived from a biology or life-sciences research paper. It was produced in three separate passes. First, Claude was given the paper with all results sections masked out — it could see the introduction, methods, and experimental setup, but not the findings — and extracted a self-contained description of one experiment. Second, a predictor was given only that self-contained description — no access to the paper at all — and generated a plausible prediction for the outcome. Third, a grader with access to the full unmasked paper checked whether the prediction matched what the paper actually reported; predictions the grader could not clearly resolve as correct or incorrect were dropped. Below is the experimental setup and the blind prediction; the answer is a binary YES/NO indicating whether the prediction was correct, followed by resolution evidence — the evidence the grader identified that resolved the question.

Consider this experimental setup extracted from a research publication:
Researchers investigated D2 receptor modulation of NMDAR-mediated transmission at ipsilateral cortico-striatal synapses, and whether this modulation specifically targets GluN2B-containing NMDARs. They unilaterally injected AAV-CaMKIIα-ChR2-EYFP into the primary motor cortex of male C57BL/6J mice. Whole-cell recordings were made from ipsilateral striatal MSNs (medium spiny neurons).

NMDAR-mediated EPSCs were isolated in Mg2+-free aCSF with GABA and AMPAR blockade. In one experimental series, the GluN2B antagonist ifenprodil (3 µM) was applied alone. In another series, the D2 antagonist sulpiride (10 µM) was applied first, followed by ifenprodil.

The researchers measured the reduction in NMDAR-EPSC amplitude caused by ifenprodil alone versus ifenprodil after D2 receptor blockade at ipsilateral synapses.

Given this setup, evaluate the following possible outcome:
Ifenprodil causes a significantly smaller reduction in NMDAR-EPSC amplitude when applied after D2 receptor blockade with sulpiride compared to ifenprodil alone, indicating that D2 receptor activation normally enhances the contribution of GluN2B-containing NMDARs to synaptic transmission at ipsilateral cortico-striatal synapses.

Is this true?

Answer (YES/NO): NO